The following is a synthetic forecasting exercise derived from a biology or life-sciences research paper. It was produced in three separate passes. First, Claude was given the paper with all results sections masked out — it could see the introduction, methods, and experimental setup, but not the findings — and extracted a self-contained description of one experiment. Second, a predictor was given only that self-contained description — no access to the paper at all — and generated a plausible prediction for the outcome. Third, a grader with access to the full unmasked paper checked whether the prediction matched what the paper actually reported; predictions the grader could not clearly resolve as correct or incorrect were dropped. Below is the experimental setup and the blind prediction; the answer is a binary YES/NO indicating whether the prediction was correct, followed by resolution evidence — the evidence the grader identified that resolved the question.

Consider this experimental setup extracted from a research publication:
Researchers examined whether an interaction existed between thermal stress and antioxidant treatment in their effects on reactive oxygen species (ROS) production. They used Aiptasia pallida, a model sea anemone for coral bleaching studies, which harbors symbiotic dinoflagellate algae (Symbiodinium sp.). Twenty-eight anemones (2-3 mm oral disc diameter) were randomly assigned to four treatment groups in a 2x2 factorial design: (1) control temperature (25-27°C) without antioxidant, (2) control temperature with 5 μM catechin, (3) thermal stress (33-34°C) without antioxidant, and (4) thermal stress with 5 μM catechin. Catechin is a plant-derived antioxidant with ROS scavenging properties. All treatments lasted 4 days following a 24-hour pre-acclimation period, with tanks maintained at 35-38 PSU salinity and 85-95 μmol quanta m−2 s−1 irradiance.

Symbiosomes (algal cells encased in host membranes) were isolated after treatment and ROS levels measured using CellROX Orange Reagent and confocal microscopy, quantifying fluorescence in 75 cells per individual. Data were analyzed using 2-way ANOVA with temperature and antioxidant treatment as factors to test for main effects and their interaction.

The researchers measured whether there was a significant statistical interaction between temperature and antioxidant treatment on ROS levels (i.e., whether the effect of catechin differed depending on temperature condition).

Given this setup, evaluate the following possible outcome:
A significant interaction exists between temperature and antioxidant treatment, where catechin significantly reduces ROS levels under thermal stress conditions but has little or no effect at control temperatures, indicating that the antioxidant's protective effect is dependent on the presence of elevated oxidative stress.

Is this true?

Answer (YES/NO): NO